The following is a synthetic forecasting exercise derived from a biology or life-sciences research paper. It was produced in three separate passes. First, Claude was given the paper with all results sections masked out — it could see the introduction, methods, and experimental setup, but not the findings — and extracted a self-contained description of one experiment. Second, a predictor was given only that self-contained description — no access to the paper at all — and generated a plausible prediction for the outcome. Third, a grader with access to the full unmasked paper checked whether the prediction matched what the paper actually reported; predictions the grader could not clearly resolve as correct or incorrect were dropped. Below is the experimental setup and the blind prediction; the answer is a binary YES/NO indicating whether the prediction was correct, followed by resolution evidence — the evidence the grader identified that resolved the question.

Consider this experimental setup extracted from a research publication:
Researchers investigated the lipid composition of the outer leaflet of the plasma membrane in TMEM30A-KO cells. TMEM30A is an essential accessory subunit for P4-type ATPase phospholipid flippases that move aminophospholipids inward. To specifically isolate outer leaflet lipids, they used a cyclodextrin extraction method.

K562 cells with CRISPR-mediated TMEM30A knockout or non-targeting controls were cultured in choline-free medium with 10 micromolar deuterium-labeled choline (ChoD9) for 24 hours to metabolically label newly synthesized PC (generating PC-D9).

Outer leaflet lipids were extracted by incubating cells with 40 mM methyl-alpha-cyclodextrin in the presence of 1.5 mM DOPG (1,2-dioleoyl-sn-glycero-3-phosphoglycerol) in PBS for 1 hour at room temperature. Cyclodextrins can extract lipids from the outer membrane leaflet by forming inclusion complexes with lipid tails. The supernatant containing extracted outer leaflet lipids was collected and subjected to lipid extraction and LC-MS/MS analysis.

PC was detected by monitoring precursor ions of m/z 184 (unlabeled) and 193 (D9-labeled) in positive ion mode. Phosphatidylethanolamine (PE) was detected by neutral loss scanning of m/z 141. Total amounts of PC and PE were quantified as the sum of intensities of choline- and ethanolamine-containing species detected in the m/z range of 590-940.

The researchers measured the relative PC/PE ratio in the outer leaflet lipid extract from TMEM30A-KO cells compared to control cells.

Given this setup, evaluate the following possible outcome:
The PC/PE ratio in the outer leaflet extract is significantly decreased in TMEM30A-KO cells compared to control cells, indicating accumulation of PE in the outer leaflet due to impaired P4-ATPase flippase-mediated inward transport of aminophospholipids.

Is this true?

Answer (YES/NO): YES